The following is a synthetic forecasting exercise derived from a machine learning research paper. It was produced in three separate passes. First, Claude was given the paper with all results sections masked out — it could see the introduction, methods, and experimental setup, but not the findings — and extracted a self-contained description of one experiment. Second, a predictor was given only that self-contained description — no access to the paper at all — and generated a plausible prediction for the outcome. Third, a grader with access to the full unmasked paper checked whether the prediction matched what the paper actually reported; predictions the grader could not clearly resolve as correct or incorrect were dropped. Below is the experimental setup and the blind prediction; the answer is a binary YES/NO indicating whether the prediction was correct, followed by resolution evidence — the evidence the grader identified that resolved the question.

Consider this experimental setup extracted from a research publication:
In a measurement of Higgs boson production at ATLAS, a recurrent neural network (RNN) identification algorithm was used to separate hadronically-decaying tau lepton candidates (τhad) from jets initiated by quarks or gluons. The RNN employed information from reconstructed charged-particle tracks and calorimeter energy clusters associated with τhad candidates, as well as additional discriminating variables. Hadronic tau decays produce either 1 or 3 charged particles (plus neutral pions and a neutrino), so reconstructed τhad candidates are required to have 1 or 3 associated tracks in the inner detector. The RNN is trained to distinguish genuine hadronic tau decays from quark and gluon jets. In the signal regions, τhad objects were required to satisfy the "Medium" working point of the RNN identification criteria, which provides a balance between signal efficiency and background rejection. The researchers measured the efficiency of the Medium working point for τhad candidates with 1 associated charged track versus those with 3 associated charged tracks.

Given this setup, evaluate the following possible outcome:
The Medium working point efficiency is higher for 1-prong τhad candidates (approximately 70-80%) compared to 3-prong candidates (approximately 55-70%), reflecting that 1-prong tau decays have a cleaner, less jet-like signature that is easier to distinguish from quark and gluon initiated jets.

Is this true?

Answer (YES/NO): YES